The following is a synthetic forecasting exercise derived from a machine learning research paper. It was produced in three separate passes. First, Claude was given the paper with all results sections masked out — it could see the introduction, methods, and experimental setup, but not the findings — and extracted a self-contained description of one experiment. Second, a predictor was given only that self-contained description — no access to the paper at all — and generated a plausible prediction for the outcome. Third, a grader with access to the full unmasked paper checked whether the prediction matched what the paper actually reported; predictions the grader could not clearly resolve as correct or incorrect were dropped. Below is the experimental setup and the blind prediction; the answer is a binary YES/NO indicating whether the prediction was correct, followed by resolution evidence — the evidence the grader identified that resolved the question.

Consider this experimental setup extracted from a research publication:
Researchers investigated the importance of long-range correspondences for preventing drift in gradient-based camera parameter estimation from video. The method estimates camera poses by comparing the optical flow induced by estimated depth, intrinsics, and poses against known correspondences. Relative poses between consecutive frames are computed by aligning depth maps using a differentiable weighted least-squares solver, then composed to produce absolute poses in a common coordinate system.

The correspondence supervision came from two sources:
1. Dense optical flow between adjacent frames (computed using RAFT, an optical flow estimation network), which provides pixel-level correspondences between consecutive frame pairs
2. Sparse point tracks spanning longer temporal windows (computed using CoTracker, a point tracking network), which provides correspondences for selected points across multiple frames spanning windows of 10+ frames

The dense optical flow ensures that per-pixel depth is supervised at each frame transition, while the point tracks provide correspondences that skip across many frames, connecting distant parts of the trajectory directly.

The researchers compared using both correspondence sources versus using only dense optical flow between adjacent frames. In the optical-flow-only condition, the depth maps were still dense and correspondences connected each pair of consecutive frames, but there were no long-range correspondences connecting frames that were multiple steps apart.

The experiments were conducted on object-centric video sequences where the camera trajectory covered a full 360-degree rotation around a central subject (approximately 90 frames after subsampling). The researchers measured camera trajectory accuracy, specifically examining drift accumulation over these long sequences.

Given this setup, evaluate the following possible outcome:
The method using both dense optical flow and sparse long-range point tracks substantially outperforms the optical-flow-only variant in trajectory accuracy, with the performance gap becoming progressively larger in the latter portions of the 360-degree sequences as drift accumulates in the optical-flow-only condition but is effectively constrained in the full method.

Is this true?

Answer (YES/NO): NO